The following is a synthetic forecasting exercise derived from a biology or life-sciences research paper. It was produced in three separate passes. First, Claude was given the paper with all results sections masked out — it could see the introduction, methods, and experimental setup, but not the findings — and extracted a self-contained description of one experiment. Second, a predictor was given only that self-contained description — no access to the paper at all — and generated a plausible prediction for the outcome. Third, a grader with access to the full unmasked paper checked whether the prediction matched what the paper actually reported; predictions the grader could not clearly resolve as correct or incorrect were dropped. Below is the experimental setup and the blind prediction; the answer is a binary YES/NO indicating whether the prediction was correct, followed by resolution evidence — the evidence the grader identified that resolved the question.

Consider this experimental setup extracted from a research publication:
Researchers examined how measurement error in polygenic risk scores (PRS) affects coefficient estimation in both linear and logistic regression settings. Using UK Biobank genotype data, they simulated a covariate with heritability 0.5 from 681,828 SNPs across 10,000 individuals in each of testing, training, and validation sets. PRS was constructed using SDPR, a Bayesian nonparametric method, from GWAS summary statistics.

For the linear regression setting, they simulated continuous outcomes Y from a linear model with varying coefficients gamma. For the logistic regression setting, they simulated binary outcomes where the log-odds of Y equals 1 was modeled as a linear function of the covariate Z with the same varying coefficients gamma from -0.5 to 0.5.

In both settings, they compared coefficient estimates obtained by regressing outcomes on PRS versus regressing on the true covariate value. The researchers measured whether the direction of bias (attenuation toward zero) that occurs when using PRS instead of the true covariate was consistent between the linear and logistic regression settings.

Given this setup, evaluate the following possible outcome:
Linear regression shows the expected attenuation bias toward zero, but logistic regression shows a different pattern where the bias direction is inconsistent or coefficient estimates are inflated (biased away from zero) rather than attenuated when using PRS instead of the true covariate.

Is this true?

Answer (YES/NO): NO